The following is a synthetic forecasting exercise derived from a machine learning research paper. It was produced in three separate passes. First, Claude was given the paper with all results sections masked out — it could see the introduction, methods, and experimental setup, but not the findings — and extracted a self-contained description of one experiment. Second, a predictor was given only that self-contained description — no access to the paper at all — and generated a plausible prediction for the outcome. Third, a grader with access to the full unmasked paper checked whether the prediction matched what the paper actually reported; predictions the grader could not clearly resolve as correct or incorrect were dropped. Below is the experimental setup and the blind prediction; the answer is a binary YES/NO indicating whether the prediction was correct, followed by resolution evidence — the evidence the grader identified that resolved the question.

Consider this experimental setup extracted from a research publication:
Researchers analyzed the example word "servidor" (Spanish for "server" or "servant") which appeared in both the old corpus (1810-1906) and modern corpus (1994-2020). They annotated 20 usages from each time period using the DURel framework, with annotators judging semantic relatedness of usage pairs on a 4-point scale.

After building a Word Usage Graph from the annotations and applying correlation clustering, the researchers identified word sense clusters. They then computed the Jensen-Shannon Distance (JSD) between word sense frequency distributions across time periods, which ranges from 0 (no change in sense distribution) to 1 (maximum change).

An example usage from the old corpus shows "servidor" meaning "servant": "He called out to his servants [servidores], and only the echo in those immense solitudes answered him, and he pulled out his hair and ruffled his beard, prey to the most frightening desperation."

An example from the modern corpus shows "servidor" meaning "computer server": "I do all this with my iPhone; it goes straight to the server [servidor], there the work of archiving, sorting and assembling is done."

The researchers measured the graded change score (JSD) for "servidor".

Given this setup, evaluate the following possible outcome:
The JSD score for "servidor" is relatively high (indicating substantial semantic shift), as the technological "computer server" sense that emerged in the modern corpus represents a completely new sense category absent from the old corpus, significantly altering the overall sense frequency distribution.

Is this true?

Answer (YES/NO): YES